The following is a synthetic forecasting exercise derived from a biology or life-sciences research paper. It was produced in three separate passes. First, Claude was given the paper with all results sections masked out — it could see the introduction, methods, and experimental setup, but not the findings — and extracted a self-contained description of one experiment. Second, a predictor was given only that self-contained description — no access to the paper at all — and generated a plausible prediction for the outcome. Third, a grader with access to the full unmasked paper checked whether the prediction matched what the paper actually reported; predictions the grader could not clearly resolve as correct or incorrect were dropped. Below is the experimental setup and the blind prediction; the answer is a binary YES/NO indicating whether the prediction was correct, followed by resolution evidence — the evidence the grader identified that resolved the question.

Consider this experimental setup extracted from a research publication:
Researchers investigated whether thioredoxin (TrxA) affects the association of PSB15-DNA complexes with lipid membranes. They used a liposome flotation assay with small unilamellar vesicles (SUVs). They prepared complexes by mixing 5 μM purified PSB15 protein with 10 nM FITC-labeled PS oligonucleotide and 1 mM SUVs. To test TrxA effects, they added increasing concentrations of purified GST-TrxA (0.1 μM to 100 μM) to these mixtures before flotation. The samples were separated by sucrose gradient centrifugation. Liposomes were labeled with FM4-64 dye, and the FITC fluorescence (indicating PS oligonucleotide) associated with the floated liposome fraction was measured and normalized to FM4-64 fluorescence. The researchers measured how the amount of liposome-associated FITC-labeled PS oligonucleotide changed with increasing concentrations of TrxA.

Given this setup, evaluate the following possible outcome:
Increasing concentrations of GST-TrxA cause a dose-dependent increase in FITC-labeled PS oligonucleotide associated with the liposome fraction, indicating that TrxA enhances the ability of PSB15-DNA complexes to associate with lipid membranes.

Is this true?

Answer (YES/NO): NO